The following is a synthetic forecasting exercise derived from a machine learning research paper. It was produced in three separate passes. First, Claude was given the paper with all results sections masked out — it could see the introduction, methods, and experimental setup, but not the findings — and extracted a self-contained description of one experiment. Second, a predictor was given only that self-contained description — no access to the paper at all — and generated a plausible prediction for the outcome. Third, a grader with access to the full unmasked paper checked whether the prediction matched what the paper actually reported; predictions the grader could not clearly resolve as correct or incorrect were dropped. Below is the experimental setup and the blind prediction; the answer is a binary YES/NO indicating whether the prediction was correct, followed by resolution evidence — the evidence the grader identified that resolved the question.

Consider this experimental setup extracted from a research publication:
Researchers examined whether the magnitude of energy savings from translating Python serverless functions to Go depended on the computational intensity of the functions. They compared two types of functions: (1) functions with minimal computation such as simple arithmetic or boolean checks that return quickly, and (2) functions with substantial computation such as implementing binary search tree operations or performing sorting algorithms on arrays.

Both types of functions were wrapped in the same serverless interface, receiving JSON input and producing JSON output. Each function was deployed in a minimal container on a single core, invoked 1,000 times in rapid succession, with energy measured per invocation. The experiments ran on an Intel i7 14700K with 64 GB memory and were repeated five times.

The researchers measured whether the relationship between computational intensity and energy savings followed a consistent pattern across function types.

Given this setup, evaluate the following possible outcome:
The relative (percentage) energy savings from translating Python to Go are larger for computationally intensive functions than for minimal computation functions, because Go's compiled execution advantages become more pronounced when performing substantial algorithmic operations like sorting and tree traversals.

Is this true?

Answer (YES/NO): YES